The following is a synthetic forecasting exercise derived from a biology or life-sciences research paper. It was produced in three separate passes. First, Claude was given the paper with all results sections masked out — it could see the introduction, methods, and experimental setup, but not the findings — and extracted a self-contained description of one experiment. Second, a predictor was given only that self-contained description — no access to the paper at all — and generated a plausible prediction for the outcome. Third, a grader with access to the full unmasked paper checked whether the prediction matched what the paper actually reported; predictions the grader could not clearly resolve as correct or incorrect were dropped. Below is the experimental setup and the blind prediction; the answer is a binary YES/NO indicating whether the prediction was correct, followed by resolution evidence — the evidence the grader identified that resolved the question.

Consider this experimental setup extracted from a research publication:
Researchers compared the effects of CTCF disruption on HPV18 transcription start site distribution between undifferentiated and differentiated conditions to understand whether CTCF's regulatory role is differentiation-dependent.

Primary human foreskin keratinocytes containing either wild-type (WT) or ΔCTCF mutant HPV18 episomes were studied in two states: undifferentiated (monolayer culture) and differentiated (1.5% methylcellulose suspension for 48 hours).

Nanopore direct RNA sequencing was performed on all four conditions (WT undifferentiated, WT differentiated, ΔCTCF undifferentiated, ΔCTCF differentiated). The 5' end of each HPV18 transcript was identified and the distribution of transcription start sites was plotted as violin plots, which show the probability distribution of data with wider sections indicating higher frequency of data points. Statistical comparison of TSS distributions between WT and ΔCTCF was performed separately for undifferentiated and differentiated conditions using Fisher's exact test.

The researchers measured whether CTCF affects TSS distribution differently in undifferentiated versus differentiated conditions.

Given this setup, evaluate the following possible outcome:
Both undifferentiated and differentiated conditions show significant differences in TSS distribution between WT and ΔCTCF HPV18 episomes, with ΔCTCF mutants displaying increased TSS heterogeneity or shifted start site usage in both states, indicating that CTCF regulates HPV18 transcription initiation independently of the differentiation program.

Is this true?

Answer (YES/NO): NO